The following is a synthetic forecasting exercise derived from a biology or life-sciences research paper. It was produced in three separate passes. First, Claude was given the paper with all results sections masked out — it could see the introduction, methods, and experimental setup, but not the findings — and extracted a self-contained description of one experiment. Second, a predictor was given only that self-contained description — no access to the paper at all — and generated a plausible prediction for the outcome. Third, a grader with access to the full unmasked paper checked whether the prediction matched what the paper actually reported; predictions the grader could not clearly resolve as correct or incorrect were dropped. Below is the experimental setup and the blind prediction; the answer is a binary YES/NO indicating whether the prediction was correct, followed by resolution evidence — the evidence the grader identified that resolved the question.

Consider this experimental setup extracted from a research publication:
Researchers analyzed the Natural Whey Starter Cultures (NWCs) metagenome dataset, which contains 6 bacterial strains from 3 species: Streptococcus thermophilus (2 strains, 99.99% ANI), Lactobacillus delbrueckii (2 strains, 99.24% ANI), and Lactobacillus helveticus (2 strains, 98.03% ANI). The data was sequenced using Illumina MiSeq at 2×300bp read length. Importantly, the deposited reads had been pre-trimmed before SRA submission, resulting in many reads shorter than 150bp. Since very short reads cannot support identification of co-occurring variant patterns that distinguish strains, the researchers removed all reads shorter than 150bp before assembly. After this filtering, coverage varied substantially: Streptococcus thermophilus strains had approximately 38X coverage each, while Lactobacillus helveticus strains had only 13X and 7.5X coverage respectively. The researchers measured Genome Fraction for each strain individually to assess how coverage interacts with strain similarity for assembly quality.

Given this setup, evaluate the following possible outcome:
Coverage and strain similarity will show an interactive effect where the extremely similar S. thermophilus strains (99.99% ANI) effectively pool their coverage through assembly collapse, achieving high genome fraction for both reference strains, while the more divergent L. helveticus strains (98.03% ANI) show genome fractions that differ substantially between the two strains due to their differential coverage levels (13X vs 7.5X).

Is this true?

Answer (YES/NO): NO